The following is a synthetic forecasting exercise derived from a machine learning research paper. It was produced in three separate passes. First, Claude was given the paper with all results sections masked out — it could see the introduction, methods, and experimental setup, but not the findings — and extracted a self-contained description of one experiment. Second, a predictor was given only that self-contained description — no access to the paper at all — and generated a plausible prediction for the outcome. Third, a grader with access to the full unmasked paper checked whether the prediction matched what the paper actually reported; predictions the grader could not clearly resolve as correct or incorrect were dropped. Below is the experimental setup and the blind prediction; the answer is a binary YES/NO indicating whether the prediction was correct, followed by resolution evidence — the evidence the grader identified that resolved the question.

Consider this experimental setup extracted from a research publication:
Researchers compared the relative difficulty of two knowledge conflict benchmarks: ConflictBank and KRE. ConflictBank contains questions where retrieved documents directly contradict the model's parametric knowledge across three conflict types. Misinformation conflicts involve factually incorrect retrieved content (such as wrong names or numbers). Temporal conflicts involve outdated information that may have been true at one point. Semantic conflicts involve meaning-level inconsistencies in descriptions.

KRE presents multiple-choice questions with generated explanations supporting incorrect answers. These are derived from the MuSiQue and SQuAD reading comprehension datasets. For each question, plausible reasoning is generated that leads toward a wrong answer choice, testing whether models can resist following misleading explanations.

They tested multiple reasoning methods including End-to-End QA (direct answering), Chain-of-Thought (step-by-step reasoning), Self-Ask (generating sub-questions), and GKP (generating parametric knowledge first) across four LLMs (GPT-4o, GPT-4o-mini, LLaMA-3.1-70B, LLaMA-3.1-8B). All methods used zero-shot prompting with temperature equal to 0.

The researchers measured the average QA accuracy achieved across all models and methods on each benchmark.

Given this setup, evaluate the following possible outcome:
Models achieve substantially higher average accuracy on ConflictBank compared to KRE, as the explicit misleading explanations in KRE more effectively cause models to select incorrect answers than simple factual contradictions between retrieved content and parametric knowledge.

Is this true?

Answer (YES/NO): NO